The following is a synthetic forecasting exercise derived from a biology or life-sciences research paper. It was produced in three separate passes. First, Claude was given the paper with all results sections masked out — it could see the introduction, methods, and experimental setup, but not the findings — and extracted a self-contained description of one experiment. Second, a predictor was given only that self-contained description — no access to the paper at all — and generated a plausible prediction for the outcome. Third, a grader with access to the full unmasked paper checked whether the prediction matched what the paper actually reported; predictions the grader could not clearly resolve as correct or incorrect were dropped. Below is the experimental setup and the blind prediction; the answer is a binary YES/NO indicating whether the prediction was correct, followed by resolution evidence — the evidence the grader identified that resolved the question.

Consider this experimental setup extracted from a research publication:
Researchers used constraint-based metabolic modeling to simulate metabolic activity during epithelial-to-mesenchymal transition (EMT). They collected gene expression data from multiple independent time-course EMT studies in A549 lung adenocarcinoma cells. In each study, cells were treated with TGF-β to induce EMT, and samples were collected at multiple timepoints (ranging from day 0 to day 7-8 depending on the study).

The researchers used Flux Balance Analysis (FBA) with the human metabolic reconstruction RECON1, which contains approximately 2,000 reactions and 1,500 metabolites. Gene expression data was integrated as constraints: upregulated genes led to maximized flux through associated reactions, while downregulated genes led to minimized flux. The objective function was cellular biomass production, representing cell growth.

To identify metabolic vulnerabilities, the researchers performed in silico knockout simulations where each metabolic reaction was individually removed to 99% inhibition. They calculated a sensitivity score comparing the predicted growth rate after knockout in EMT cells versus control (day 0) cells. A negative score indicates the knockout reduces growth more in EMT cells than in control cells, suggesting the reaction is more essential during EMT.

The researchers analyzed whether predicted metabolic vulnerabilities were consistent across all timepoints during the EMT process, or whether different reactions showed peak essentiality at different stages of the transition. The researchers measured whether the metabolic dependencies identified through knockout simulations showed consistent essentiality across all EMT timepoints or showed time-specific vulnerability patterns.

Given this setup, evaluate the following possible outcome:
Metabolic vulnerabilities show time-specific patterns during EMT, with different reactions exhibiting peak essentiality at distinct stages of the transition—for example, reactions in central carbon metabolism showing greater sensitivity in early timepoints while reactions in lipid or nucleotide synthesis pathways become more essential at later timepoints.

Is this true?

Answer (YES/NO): NO